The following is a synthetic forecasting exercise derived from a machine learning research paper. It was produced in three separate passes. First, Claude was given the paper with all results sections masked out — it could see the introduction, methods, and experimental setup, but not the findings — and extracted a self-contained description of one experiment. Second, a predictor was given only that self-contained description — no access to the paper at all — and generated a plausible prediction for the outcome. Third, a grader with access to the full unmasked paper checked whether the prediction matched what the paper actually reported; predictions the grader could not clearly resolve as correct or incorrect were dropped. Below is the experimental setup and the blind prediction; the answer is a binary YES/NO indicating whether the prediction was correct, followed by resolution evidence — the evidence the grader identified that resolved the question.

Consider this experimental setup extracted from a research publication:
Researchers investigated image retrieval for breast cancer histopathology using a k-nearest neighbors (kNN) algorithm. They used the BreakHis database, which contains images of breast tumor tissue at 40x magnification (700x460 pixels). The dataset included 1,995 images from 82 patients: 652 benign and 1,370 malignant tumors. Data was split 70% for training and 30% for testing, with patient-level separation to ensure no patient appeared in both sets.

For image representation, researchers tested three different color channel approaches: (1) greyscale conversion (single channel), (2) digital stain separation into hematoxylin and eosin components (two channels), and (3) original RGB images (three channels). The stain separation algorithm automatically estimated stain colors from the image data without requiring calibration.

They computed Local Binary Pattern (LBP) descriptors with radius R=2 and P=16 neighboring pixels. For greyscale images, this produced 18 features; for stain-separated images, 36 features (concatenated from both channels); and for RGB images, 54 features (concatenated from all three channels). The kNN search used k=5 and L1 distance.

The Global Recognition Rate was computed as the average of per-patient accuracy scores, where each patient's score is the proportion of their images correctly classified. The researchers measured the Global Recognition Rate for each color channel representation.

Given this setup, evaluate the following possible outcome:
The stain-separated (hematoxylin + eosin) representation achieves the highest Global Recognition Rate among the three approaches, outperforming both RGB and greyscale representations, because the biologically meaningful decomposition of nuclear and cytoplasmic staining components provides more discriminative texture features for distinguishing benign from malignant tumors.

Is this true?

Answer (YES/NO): YES